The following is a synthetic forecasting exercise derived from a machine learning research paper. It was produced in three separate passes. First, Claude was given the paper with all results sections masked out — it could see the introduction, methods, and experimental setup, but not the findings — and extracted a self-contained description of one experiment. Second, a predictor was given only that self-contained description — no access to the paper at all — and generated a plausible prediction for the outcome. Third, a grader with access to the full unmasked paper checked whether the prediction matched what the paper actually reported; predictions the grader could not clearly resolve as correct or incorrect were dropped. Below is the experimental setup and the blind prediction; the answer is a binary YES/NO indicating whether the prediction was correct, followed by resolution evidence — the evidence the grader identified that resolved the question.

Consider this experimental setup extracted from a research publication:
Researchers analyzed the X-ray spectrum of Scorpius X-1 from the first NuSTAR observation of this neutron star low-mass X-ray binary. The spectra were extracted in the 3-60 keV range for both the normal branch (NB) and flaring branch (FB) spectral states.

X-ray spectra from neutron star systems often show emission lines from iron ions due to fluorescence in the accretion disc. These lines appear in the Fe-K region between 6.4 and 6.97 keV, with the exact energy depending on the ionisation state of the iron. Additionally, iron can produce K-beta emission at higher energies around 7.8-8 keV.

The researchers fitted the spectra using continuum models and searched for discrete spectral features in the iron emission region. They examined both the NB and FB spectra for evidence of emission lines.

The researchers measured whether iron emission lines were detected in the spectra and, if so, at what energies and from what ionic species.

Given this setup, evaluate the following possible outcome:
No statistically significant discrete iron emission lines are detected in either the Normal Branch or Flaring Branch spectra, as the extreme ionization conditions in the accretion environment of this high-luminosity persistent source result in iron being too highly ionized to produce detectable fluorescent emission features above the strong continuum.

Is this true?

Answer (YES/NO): NO